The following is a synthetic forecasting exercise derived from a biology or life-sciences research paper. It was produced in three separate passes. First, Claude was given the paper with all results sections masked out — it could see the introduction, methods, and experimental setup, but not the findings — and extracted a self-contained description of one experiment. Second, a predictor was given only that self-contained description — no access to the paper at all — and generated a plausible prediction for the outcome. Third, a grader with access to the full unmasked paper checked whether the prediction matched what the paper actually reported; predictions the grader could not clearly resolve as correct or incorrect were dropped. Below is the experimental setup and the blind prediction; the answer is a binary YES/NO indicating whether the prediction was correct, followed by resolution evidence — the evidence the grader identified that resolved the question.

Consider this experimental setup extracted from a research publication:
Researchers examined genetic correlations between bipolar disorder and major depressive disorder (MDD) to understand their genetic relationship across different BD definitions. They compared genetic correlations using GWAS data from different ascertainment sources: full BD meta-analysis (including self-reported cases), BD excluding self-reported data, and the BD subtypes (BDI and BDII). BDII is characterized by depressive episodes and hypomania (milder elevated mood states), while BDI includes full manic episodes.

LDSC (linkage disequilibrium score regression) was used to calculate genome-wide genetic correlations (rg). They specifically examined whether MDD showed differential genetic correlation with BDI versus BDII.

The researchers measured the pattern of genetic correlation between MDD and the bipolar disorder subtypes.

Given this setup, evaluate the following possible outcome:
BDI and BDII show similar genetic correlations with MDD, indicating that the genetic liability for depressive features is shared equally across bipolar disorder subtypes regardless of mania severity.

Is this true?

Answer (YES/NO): NO